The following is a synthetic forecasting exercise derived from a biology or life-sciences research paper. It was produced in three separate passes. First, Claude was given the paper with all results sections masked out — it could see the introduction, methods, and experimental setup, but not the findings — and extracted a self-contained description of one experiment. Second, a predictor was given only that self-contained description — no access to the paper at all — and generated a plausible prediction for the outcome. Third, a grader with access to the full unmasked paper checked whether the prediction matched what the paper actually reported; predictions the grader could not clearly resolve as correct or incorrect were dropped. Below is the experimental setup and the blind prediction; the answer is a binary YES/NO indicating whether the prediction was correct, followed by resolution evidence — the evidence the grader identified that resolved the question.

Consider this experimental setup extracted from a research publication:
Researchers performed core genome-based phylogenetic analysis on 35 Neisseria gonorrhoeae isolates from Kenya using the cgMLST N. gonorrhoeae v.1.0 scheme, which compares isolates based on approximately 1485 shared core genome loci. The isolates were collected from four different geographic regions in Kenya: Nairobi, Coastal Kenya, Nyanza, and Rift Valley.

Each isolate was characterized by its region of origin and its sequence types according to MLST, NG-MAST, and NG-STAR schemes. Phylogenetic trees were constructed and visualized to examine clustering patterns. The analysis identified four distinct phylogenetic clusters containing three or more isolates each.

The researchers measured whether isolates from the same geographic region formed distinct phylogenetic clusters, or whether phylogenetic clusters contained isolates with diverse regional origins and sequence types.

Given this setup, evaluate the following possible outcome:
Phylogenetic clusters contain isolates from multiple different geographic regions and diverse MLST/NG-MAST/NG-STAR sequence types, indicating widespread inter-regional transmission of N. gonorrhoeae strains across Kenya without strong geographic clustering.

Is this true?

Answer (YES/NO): YES